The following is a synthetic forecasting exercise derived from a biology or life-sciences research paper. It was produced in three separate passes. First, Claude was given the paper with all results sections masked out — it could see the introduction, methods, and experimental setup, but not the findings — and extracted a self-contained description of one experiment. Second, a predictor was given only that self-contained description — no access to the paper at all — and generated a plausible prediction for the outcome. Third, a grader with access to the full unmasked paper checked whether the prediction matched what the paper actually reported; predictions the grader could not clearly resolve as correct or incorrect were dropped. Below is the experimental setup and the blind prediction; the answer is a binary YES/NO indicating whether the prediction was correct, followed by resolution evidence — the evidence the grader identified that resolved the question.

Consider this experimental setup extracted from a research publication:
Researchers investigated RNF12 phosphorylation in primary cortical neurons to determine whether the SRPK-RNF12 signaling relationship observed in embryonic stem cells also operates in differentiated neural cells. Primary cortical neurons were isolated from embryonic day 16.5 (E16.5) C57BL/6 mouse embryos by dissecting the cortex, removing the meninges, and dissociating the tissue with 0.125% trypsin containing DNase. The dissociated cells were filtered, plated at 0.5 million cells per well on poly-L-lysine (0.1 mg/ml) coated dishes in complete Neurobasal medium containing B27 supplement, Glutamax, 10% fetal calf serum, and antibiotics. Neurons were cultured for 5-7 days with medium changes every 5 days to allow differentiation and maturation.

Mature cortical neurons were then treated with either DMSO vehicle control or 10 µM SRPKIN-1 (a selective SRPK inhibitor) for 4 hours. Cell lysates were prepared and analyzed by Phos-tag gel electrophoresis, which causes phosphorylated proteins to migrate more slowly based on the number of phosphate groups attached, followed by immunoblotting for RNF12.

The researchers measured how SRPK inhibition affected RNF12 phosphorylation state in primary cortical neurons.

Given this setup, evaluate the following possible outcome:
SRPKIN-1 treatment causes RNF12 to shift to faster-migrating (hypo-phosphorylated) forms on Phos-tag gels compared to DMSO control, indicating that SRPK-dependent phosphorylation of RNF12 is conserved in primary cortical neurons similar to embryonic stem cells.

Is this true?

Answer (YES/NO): YES